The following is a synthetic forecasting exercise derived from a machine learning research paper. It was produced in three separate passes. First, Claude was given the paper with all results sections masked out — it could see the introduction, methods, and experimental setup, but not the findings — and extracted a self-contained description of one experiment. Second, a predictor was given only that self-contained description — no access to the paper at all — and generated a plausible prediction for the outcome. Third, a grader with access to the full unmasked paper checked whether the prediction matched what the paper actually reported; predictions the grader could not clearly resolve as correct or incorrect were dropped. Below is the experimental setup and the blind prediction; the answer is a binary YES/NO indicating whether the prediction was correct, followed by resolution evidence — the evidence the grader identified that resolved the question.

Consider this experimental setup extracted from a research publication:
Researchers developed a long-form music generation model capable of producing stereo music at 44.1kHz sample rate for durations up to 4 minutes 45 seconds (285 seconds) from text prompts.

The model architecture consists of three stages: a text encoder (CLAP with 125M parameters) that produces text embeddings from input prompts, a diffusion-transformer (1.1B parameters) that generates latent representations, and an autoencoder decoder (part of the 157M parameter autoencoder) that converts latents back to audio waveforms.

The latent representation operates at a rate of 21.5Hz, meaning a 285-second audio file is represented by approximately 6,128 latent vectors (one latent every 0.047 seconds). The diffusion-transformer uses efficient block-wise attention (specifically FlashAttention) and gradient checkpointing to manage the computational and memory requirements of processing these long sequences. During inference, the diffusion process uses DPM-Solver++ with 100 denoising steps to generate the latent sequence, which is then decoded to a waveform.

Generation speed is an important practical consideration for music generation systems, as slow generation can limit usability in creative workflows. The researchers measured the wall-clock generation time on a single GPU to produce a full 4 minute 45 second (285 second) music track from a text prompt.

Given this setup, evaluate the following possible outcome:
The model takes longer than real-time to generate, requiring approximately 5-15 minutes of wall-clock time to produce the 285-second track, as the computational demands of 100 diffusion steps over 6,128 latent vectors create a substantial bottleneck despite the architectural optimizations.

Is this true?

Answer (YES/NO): NO